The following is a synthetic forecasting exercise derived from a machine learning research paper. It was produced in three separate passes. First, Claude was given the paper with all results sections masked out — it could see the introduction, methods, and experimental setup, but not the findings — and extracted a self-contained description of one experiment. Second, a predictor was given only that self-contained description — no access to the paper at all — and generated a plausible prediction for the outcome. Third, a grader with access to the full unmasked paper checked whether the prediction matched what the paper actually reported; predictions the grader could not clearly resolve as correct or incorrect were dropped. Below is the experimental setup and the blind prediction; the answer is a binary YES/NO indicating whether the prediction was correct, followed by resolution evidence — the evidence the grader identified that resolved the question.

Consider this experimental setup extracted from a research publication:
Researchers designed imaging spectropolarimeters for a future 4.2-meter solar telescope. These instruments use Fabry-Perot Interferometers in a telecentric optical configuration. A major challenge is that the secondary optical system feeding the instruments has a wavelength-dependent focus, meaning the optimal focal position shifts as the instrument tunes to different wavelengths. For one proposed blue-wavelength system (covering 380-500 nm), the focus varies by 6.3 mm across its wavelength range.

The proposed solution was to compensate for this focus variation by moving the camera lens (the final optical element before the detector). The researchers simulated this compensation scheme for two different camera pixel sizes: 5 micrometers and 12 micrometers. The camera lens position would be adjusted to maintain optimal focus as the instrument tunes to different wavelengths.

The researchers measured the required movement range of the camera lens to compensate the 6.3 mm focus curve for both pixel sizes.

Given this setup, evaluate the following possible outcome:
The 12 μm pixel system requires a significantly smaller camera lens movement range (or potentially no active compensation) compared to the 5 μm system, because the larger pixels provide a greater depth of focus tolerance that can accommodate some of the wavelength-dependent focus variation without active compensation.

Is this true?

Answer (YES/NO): NO